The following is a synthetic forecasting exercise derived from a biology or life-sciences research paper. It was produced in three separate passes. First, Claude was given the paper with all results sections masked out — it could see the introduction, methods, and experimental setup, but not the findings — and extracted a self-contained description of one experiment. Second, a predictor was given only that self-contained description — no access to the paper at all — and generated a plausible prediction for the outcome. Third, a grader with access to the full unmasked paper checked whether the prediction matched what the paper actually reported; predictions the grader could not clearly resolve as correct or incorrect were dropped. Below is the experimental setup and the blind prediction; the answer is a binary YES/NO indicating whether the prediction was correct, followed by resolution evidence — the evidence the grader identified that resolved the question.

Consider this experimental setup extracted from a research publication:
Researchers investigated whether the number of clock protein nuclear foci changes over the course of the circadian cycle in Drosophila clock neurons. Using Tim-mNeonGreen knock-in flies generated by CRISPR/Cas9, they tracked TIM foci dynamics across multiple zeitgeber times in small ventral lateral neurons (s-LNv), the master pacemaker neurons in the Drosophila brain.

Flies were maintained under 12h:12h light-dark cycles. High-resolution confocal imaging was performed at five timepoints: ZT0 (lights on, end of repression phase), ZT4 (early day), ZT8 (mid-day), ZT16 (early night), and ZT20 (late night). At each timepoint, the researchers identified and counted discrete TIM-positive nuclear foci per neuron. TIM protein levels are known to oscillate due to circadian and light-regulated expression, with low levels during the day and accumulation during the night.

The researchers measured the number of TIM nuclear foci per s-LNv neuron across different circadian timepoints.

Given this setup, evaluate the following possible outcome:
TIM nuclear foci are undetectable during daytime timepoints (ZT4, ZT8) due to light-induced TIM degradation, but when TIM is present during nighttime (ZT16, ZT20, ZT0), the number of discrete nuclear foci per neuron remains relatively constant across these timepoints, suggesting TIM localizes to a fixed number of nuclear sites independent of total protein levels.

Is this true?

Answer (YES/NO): NO